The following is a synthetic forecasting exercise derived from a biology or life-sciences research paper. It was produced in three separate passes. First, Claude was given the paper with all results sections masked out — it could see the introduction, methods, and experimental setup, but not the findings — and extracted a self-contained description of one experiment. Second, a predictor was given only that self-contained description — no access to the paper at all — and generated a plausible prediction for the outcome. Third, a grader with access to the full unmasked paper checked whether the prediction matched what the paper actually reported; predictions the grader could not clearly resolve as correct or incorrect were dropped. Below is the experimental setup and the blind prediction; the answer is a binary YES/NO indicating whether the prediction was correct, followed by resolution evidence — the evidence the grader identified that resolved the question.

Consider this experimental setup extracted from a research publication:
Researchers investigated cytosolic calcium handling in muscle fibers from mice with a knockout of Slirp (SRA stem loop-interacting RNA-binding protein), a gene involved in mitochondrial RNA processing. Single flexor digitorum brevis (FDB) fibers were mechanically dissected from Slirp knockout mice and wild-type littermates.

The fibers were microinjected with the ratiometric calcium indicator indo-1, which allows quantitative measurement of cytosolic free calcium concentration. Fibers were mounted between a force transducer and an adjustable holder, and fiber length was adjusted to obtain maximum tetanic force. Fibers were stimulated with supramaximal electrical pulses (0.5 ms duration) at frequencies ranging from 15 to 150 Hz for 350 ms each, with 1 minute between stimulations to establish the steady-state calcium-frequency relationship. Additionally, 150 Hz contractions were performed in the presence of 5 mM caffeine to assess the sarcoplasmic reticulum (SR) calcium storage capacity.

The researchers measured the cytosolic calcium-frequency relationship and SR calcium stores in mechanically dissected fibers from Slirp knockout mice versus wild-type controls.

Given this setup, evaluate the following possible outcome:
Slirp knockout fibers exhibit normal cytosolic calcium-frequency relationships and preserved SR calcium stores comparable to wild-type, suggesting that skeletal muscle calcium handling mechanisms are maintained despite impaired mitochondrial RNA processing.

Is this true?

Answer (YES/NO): NO